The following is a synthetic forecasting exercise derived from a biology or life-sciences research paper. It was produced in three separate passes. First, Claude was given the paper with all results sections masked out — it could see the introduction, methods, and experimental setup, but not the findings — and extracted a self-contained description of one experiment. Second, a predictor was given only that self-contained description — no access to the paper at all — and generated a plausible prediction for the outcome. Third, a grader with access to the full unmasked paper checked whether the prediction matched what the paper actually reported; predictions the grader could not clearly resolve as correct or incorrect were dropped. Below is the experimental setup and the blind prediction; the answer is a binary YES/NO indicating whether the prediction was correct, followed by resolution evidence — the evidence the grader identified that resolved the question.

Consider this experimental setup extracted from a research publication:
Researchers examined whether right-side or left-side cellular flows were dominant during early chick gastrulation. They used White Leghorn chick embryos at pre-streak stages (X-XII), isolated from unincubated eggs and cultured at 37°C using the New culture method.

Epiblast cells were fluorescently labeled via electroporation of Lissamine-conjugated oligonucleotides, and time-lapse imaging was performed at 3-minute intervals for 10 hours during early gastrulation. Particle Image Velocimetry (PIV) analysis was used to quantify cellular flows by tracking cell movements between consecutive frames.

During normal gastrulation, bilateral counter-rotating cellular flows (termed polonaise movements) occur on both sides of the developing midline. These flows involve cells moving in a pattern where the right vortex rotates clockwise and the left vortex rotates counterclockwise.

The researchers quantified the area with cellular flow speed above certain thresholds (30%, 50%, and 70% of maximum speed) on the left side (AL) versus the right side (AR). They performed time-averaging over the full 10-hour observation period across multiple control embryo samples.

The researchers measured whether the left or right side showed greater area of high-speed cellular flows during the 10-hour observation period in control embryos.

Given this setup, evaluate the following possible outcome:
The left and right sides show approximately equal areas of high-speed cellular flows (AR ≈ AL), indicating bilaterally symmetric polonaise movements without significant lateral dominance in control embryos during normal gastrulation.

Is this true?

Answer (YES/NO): NO